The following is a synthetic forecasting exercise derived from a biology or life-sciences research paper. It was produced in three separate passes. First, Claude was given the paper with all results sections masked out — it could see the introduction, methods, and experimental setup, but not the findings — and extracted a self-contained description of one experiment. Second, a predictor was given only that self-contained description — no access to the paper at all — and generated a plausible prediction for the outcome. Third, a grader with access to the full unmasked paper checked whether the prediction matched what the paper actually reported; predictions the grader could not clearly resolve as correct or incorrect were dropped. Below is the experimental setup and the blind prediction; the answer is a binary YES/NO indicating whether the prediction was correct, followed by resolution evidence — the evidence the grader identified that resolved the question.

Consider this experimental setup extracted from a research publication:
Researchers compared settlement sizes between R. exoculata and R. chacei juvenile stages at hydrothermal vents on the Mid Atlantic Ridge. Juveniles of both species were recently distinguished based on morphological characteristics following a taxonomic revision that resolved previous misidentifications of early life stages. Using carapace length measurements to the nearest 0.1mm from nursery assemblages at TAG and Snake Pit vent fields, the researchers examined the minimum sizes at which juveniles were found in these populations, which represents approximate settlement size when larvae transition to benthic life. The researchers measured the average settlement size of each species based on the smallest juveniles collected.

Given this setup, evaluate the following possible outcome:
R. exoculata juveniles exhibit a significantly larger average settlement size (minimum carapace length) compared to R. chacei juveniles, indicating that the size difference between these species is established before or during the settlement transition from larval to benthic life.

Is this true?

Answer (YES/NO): YES